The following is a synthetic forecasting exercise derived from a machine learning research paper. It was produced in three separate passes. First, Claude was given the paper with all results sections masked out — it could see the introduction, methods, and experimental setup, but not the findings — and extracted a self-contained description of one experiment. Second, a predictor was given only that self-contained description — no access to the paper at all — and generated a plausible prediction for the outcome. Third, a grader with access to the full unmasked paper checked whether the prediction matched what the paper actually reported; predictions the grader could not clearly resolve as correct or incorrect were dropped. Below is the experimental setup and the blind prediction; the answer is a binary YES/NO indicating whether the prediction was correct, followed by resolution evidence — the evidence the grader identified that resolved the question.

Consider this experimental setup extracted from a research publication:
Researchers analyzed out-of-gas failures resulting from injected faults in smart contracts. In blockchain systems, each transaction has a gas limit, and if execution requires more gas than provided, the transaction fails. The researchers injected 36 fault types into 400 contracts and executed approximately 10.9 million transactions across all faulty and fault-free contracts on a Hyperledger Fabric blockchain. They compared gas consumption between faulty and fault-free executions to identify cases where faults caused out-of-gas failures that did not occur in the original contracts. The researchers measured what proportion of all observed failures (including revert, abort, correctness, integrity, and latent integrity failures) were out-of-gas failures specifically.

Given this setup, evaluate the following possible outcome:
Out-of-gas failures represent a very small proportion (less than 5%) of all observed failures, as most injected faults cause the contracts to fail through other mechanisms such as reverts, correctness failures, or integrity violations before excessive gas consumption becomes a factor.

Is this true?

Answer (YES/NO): NO